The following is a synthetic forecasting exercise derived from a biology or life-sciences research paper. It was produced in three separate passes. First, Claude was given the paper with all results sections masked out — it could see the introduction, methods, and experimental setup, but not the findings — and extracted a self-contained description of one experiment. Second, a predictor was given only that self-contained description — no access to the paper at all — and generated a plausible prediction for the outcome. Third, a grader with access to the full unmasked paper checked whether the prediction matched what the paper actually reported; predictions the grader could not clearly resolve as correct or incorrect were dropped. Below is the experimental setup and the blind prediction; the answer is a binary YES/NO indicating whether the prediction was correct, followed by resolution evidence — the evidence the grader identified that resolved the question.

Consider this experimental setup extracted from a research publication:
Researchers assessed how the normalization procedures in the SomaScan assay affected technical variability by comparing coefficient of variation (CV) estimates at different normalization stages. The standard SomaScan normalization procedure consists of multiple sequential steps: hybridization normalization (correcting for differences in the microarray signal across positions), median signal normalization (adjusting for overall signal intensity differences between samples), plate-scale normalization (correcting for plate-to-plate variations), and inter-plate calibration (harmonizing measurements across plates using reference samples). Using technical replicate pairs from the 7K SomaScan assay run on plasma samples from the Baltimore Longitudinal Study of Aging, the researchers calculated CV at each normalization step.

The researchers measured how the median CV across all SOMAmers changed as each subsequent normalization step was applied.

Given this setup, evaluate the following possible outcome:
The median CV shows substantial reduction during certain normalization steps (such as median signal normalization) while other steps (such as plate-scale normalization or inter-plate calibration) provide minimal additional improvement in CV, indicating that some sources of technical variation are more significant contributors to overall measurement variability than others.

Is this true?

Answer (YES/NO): NO